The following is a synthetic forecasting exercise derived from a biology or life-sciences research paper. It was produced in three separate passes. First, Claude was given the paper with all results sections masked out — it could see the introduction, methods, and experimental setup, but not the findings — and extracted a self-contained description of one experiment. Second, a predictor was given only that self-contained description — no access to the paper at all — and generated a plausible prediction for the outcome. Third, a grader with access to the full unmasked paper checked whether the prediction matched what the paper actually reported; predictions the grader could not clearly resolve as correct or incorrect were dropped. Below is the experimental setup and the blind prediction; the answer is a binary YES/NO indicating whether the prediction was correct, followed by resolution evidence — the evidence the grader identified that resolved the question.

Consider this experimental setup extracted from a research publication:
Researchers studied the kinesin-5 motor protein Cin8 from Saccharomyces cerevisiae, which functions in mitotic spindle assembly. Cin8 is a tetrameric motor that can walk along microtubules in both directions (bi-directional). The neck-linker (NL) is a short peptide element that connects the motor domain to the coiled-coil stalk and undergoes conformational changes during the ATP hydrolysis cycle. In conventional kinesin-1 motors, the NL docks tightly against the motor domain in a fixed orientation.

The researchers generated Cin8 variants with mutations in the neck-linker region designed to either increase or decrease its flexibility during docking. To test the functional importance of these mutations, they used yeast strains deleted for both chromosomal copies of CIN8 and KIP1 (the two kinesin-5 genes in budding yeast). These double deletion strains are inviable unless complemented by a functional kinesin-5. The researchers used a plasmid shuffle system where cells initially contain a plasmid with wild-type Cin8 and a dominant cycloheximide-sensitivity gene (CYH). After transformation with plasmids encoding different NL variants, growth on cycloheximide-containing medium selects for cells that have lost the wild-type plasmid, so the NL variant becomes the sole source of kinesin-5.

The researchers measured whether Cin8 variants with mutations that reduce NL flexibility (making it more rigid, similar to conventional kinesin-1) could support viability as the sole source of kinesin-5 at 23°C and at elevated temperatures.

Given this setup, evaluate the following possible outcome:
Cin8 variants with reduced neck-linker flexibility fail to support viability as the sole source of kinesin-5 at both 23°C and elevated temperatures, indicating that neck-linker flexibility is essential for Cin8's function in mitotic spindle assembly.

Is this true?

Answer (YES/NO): NO